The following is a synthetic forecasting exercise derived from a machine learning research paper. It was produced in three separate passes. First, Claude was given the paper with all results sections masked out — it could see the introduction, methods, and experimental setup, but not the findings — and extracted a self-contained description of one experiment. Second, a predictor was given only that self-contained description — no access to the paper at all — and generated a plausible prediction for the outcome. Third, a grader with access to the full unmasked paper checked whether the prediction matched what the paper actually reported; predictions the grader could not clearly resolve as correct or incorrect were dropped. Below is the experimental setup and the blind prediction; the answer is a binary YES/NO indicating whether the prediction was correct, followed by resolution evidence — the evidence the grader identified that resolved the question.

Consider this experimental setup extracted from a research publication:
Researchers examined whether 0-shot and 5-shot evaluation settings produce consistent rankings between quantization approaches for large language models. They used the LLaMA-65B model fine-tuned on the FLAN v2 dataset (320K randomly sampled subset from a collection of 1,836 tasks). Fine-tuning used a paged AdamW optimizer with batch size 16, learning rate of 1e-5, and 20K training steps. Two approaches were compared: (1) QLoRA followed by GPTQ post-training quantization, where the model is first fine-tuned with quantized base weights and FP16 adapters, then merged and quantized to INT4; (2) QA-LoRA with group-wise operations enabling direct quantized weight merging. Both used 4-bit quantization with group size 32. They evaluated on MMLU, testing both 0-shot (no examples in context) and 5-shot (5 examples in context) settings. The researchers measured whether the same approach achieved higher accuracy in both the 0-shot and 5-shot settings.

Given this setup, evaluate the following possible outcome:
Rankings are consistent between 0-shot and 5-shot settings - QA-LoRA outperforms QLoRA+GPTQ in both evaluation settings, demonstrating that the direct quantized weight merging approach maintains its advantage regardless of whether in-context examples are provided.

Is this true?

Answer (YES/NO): NO